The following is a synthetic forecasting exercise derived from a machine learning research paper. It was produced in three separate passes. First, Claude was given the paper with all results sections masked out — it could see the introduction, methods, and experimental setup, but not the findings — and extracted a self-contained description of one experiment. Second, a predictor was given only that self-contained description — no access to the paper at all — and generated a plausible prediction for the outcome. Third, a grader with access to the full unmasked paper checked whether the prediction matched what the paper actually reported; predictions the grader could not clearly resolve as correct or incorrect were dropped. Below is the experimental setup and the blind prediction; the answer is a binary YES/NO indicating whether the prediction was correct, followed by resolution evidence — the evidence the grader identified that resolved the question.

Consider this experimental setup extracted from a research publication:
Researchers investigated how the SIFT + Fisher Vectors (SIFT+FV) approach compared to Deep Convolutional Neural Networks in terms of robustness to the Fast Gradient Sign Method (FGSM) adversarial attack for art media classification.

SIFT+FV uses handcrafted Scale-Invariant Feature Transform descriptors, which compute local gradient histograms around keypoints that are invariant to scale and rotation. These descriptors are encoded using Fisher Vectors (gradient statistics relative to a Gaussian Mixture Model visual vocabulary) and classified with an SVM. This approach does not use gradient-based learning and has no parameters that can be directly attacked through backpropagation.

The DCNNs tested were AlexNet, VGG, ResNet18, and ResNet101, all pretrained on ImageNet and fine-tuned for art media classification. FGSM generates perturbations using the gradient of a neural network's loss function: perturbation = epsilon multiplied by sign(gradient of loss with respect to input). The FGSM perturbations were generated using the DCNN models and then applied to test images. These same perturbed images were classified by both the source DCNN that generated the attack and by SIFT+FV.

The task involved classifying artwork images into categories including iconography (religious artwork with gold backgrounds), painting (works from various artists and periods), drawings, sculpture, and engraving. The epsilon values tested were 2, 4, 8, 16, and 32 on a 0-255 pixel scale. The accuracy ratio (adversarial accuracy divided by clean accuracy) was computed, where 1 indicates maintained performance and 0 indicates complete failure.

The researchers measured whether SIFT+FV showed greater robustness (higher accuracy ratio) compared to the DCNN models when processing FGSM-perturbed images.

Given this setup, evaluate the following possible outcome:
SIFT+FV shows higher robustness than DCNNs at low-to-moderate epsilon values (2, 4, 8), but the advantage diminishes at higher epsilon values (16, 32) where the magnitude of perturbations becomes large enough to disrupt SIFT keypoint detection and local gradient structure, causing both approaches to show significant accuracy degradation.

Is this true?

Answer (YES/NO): NO